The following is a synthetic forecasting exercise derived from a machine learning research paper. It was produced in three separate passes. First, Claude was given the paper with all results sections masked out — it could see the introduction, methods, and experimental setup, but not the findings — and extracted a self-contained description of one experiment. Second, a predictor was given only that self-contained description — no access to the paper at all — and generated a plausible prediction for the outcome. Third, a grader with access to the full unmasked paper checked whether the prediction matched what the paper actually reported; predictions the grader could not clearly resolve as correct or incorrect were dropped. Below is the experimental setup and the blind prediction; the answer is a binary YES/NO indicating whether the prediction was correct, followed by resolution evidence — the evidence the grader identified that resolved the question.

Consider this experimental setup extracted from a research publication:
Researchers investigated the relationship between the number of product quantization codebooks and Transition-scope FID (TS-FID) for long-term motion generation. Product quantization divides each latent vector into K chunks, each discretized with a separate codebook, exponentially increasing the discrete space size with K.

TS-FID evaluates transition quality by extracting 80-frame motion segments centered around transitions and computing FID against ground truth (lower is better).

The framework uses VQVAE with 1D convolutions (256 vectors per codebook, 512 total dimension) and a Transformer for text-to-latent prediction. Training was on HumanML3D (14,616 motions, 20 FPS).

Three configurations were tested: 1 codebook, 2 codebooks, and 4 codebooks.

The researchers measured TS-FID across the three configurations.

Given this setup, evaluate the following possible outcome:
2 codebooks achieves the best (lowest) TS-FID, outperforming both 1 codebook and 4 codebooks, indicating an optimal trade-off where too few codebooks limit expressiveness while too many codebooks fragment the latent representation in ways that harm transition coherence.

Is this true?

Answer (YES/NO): NO